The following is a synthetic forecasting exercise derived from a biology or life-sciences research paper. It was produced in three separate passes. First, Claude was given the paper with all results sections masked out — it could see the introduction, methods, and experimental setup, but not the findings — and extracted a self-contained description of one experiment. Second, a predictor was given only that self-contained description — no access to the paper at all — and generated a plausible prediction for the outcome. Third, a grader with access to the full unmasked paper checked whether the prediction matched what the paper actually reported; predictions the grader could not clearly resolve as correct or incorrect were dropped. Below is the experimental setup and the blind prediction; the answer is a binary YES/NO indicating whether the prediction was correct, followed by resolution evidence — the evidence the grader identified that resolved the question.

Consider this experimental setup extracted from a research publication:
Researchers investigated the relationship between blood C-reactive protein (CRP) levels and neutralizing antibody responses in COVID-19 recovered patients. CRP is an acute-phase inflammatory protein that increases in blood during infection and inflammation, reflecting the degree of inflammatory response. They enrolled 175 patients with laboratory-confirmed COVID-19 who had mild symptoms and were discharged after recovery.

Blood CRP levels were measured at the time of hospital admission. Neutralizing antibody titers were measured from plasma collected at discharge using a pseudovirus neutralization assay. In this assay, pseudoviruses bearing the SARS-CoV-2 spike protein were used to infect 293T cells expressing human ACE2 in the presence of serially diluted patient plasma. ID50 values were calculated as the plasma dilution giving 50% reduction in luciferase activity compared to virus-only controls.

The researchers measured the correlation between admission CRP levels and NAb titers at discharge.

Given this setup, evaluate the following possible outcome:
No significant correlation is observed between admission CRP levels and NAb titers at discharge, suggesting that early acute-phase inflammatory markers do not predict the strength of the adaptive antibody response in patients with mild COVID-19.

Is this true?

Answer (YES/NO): NO